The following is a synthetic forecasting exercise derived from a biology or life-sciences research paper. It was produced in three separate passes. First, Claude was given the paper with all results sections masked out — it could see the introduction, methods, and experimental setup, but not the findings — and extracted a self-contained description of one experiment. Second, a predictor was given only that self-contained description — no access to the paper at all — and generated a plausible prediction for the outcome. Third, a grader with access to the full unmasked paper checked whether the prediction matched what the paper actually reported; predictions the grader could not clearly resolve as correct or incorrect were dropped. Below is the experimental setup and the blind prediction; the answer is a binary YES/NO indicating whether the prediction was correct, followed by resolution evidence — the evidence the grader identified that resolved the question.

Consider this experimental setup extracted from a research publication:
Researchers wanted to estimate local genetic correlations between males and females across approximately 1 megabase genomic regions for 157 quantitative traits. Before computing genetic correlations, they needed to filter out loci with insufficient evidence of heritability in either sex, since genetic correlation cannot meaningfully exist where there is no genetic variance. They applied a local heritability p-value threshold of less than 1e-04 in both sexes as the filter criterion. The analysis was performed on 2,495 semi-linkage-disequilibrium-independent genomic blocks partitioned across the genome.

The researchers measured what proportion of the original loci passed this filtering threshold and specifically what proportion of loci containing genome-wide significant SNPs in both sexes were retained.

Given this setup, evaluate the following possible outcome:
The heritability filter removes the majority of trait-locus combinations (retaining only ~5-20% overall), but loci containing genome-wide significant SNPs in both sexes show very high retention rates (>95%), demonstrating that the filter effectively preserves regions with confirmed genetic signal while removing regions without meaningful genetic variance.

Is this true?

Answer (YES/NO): NO